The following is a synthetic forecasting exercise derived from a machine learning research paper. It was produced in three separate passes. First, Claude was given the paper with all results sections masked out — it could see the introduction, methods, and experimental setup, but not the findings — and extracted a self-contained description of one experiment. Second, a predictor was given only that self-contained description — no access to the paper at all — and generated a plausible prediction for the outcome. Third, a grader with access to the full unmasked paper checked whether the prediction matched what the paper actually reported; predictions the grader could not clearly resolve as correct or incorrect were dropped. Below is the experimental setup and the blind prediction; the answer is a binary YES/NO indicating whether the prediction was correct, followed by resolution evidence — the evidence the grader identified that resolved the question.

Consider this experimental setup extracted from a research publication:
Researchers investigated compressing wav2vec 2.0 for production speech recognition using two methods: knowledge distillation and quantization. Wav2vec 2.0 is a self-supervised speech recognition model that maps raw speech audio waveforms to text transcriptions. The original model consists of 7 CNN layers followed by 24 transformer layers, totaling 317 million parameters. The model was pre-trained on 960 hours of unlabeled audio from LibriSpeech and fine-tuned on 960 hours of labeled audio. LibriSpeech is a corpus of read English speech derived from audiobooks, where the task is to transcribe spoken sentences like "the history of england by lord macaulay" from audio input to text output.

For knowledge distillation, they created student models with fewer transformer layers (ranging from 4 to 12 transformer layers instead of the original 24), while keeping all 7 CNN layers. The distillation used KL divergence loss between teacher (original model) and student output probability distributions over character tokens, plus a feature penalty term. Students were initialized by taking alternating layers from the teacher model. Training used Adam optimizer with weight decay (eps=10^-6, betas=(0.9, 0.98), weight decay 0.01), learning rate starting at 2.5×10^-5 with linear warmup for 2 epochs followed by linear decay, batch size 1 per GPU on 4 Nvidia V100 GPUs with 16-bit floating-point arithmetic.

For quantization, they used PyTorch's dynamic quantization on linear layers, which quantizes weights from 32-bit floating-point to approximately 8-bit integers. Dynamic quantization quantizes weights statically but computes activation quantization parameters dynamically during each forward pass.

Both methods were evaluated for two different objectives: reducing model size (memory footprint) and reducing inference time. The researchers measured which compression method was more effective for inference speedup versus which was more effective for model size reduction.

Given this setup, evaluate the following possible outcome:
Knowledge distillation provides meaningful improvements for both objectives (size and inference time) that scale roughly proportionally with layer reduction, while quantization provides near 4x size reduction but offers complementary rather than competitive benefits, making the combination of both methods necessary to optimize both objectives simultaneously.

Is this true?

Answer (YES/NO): NO